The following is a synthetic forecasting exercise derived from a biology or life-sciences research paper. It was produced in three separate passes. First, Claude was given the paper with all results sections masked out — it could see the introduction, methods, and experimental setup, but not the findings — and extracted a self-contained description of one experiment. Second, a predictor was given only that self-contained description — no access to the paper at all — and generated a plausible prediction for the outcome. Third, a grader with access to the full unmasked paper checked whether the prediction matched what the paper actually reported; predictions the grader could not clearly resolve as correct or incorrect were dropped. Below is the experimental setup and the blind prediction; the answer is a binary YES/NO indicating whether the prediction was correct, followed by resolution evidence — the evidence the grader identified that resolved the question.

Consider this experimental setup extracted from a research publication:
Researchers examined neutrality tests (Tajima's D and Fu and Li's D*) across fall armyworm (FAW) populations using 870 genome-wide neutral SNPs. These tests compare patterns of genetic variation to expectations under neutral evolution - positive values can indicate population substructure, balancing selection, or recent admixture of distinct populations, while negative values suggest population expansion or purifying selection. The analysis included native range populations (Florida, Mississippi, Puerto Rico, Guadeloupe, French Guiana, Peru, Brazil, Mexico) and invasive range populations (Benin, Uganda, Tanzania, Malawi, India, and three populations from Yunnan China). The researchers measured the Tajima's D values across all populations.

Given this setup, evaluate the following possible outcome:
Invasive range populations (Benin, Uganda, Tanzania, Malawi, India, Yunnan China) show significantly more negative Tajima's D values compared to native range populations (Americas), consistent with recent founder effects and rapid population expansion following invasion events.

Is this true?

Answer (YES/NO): NO